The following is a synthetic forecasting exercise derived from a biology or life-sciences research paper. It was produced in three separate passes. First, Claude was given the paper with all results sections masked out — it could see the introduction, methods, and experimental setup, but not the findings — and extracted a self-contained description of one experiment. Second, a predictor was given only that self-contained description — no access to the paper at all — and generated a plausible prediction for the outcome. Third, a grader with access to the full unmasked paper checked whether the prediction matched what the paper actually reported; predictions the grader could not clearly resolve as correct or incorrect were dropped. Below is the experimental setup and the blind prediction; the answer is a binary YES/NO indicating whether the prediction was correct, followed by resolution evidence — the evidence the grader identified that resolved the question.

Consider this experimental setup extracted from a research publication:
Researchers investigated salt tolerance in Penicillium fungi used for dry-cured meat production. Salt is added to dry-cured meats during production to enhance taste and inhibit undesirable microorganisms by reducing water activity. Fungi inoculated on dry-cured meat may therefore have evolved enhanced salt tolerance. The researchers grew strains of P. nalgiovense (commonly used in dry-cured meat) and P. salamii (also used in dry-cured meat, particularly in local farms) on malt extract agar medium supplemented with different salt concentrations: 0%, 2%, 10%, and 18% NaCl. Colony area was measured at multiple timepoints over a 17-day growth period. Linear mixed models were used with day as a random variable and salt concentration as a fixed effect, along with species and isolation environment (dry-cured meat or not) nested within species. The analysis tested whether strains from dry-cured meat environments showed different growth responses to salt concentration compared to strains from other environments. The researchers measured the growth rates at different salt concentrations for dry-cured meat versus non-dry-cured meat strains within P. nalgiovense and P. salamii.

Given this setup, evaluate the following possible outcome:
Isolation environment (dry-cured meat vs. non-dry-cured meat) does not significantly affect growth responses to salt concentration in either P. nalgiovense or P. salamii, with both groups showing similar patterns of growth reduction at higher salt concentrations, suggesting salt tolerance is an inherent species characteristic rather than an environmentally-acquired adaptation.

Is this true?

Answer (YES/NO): NO